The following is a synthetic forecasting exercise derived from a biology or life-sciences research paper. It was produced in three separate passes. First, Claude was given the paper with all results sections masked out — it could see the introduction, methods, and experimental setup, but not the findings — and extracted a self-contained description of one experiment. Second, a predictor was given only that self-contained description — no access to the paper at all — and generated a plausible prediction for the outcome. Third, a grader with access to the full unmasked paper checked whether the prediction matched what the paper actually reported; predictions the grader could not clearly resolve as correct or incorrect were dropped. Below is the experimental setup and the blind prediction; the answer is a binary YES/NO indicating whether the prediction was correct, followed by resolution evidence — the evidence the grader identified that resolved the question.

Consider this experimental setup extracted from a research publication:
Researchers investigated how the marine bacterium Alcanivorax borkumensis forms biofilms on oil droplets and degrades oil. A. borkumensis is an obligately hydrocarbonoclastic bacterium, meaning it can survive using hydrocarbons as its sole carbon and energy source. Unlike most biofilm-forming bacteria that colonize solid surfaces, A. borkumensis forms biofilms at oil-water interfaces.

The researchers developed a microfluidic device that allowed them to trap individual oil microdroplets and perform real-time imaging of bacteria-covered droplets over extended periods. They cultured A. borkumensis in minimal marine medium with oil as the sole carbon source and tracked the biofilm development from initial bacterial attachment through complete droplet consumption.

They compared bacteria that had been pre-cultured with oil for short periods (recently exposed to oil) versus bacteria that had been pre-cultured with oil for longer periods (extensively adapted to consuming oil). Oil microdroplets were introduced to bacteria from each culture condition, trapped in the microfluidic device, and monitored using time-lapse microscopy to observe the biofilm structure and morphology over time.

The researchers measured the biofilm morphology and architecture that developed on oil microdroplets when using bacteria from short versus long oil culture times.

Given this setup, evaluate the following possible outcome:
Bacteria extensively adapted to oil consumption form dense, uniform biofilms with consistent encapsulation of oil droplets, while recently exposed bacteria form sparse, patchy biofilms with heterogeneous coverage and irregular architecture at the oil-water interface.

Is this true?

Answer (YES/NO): NO